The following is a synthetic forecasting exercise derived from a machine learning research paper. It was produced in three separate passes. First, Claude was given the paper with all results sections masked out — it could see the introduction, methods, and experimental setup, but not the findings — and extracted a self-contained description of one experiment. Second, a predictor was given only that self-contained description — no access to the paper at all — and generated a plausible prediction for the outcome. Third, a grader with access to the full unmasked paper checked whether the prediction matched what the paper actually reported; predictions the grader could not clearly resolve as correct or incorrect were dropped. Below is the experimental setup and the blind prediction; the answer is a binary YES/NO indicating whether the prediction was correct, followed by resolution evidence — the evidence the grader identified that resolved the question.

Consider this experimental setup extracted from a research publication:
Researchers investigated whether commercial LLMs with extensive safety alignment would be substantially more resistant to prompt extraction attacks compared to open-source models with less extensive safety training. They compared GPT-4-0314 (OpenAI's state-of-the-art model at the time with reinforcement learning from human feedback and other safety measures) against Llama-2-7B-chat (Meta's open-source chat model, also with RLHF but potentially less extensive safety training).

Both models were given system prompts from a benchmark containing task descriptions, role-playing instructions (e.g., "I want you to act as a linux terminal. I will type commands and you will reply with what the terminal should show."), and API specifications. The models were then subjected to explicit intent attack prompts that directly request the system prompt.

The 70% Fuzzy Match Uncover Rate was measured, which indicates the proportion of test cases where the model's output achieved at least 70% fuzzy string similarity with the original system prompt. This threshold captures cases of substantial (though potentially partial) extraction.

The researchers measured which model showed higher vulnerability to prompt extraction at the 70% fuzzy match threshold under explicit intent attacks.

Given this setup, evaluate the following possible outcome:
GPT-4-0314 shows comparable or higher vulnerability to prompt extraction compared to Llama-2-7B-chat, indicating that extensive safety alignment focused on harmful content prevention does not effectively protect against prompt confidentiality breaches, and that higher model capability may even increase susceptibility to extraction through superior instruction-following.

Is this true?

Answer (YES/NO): YES